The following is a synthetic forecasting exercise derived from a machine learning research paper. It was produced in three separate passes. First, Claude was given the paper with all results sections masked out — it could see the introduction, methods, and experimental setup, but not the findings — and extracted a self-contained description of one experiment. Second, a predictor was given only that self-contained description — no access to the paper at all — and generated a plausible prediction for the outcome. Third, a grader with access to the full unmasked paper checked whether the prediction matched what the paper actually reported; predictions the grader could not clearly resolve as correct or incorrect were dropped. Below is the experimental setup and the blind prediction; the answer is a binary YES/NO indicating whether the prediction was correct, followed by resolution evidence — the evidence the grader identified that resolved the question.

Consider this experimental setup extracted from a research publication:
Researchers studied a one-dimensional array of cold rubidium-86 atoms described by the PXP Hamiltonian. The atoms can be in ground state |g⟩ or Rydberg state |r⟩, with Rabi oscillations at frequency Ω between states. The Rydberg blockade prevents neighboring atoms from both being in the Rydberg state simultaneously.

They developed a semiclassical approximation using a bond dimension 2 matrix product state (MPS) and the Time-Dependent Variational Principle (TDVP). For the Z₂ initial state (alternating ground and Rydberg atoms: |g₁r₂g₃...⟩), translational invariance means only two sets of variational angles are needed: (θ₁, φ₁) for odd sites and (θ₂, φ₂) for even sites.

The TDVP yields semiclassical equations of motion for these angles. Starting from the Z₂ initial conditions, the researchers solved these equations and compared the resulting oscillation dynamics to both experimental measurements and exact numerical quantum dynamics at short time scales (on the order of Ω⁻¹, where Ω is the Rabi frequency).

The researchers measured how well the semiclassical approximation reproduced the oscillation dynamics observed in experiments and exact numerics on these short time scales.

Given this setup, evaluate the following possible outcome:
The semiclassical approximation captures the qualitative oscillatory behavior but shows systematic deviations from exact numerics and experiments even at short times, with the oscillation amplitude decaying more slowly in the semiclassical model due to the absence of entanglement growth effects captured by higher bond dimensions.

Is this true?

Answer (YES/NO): NO